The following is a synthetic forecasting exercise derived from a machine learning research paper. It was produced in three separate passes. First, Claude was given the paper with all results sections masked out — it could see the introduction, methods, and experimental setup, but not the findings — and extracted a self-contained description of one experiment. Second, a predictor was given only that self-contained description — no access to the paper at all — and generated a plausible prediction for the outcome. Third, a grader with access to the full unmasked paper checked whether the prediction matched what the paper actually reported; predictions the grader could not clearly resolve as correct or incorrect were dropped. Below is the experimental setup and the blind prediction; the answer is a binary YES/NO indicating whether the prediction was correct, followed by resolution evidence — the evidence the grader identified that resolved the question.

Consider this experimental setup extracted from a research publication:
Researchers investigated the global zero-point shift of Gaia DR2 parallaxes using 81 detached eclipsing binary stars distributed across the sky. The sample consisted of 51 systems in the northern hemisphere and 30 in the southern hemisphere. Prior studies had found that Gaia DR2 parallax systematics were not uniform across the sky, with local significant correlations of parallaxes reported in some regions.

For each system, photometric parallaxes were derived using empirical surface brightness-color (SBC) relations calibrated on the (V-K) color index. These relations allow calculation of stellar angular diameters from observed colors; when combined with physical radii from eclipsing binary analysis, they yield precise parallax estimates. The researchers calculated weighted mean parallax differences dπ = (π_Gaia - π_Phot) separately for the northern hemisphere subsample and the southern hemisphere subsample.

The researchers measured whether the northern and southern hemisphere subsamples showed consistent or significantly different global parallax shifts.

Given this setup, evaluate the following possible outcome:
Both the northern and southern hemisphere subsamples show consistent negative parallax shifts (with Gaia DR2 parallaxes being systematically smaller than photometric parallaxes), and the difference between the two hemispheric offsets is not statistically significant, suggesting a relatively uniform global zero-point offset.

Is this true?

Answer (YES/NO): YES